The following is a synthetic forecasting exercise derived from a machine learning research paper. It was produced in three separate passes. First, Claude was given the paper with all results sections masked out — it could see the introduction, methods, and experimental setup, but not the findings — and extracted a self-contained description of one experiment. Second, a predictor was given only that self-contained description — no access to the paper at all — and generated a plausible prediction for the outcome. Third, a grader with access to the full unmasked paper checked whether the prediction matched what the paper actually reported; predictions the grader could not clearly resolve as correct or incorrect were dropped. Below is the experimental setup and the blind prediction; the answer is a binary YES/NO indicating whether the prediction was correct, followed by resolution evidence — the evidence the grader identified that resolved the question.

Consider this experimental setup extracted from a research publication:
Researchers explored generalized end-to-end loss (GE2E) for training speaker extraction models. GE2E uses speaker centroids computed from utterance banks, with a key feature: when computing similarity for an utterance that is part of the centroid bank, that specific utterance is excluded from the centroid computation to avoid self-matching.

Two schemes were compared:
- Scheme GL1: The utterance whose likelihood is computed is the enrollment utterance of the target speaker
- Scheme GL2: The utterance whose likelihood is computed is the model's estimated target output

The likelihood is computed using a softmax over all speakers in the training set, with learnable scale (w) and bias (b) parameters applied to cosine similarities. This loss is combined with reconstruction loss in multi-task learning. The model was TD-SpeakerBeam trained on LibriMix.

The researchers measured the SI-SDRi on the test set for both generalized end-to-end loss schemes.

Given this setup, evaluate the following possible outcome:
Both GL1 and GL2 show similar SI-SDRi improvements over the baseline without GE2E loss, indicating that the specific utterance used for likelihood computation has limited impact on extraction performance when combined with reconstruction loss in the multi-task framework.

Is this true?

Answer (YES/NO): YES